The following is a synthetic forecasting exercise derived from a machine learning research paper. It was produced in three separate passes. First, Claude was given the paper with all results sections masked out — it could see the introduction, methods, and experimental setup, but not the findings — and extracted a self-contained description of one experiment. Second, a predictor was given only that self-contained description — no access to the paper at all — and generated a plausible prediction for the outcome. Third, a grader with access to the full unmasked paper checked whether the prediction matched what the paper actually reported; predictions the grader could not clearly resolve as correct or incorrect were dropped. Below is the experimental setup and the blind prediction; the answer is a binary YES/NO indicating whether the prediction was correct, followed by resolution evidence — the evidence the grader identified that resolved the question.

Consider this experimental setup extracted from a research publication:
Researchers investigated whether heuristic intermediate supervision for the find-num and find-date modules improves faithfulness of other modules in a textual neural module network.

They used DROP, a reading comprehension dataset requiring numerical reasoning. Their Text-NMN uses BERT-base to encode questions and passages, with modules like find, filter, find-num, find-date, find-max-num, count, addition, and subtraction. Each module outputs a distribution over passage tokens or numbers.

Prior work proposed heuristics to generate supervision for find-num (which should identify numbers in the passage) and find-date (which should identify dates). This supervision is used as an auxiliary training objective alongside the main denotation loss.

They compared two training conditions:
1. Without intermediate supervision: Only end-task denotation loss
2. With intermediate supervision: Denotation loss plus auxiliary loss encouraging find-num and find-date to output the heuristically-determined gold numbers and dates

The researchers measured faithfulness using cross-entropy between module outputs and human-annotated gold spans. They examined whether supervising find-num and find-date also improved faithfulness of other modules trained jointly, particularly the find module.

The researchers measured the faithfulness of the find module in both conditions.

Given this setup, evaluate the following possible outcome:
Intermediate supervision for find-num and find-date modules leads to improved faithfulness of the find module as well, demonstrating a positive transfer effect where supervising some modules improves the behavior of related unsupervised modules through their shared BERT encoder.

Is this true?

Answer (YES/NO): YES